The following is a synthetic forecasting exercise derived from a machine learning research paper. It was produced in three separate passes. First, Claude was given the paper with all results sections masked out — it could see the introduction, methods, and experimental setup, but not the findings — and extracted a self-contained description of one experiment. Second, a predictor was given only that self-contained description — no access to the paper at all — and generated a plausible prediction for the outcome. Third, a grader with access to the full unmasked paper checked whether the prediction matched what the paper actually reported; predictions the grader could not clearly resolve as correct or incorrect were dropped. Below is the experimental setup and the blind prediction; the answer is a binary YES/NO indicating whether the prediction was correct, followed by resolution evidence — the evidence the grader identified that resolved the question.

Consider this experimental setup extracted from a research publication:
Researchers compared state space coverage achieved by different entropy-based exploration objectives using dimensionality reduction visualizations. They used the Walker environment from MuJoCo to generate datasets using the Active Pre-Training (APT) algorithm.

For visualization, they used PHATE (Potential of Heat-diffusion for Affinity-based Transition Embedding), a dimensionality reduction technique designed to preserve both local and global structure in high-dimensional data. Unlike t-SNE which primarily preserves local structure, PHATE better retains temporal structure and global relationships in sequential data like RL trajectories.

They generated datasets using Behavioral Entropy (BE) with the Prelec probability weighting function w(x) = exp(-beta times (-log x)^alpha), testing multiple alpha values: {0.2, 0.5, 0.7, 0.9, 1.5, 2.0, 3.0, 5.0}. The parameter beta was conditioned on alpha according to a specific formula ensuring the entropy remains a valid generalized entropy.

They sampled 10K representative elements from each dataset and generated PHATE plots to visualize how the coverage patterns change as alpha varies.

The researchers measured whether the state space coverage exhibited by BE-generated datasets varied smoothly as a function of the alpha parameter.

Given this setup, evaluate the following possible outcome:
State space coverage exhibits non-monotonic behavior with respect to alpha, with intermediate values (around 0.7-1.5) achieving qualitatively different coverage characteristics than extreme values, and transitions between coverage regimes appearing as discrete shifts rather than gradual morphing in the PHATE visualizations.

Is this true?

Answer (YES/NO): NO